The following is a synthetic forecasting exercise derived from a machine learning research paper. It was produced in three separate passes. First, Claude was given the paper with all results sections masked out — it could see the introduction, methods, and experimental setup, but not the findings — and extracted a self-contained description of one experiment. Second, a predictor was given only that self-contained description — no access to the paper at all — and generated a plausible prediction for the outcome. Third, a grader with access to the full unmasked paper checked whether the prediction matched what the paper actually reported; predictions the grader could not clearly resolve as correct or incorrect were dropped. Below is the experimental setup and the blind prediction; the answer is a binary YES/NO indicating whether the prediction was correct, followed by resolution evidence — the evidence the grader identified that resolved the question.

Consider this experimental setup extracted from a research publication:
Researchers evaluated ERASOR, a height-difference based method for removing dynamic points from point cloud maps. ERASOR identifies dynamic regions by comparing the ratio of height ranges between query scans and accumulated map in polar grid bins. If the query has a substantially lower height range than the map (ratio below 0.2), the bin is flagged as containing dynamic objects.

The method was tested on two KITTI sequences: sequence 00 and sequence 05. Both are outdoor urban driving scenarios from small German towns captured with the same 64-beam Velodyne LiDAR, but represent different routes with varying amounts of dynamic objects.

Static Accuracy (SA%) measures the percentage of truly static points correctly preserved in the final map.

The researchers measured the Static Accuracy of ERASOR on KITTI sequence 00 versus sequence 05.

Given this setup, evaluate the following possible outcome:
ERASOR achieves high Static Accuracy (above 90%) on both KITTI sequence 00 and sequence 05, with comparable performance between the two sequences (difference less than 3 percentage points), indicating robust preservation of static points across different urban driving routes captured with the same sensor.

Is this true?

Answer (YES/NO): NO